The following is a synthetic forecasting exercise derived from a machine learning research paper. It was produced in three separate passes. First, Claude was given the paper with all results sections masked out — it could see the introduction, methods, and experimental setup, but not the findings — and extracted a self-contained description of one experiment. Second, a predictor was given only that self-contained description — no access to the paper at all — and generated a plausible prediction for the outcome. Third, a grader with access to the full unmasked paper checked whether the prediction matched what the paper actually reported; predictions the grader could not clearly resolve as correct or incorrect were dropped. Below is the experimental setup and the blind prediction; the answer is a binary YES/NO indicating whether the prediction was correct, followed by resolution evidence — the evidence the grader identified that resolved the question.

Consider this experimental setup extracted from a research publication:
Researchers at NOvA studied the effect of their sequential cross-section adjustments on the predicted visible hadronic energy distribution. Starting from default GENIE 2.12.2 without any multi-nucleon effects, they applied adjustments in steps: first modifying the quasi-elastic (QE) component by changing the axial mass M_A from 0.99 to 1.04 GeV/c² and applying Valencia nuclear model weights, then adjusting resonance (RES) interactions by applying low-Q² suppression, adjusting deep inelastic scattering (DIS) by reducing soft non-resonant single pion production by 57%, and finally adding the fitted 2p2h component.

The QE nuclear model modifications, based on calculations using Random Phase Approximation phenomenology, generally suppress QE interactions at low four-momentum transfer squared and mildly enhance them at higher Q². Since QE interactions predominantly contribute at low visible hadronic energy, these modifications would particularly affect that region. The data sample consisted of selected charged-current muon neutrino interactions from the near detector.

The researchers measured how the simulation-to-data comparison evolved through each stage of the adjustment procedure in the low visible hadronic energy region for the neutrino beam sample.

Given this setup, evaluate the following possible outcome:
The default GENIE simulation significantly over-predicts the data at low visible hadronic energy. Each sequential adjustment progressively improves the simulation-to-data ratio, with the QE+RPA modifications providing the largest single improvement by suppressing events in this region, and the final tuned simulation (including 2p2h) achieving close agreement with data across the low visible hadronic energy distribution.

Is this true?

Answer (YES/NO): NO